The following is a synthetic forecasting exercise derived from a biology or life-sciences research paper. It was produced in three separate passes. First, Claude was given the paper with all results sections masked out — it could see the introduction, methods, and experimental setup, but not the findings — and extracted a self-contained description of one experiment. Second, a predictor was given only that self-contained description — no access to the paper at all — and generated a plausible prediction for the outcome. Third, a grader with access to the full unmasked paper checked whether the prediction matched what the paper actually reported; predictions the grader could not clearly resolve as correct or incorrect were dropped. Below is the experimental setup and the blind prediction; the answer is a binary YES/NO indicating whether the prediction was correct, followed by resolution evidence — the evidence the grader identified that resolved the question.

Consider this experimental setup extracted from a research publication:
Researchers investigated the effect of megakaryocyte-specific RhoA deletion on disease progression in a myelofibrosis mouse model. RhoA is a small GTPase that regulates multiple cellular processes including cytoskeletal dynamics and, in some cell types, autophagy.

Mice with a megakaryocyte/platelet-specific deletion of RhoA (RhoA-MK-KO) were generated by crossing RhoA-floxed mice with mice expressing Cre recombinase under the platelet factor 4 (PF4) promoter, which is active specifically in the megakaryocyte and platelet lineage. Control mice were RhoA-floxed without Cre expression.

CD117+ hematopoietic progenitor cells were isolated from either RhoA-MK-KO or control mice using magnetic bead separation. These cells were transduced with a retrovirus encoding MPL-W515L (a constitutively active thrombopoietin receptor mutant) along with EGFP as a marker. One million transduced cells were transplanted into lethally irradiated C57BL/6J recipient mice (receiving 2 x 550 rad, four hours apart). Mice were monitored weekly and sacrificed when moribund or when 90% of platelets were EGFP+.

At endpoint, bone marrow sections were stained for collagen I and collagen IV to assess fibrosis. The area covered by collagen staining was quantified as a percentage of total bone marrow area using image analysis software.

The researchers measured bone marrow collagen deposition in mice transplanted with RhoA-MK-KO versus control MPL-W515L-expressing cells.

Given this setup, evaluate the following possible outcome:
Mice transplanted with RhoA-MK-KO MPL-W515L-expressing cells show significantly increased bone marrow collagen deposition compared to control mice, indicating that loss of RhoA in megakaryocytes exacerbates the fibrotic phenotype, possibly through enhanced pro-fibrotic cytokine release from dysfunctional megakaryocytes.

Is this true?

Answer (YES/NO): NO